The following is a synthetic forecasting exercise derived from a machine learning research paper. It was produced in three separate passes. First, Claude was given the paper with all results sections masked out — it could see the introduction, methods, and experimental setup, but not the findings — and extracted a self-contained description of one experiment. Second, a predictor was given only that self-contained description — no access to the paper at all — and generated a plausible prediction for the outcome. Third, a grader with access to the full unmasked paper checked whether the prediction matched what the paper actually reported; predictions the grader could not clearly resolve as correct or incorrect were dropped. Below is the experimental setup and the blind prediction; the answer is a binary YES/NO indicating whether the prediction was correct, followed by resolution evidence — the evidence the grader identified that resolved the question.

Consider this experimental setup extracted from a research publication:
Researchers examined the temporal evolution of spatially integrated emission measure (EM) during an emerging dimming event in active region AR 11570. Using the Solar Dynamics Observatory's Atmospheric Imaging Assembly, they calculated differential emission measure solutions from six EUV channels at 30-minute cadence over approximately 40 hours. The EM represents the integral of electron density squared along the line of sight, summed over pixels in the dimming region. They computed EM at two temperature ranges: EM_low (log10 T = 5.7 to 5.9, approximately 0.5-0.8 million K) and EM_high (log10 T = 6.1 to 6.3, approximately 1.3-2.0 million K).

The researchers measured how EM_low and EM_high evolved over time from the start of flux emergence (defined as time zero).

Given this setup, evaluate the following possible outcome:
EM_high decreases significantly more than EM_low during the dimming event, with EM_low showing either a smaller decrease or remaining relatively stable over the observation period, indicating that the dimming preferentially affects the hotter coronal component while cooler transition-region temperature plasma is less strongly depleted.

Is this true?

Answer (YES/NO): NO